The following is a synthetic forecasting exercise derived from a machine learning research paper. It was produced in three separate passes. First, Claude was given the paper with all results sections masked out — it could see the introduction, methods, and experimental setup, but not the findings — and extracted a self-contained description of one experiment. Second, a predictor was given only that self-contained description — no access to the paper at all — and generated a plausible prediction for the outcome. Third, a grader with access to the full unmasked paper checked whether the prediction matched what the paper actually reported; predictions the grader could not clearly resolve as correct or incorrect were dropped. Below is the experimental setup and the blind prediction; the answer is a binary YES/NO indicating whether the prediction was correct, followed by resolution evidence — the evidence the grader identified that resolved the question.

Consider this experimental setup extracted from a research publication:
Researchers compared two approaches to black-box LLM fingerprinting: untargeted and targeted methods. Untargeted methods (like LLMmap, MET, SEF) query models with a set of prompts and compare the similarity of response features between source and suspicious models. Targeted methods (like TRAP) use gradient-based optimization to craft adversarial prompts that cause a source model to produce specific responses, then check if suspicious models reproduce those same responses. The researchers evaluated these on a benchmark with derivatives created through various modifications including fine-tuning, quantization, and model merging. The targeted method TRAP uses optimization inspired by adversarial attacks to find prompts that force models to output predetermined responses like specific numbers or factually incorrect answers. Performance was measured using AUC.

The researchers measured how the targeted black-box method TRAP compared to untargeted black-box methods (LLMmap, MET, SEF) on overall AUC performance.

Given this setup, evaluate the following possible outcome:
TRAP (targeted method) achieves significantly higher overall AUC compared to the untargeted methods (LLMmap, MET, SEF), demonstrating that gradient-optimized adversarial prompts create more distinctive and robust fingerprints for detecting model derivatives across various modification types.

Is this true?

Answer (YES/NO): NO